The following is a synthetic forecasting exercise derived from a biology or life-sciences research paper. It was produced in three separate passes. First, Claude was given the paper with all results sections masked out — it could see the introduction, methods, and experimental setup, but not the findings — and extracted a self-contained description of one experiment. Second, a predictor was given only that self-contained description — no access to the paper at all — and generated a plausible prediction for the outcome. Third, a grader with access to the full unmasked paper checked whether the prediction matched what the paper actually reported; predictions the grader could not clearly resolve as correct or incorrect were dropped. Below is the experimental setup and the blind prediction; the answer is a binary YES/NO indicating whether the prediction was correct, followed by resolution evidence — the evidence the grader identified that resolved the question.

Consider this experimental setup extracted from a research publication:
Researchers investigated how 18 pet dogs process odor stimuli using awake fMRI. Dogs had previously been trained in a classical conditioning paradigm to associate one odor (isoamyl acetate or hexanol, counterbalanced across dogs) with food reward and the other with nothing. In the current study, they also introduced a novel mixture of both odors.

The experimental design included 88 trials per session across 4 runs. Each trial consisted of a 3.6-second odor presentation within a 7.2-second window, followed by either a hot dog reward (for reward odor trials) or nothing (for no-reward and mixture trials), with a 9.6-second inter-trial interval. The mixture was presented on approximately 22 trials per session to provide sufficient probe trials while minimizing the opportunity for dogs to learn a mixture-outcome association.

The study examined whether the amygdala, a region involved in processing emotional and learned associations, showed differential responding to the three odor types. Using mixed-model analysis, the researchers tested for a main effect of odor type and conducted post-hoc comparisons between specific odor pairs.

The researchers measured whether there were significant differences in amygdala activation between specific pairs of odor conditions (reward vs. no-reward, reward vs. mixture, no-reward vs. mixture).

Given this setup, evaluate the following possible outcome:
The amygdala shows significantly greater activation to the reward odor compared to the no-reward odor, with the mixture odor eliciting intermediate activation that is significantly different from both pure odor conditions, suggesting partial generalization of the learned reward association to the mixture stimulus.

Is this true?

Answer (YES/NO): NO